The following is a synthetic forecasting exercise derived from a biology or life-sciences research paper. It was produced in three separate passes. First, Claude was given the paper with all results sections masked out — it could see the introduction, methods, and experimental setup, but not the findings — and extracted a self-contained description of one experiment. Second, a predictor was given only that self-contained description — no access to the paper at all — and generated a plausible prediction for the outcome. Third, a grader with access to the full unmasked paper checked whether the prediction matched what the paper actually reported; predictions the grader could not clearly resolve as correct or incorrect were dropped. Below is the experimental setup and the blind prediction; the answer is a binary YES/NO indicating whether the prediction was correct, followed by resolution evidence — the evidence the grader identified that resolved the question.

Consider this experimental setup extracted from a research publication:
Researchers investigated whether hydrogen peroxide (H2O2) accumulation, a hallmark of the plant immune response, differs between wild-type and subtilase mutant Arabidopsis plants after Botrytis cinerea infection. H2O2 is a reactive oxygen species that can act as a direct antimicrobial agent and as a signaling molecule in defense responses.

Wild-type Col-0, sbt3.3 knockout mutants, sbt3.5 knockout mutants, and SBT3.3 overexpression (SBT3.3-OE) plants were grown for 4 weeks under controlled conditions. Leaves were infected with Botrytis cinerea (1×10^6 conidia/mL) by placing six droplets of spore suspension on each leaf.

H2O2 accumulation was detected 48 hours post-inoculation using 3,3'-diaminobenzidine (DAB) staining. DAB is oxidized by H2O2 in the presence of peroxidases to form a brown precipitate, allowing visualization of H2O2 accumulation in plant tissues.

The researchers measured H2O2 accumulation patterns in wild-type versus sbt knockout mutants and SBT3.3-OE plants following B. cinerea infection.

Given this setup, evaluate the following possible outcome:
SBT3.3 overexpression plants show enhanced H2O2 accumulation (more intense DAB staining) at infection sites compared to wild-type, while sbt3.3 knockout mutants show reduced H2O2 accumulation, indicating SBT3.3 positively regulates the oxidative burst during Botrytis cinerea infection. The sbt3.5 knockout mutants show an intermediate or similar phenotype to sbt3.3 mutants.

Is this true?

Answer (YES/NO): NO